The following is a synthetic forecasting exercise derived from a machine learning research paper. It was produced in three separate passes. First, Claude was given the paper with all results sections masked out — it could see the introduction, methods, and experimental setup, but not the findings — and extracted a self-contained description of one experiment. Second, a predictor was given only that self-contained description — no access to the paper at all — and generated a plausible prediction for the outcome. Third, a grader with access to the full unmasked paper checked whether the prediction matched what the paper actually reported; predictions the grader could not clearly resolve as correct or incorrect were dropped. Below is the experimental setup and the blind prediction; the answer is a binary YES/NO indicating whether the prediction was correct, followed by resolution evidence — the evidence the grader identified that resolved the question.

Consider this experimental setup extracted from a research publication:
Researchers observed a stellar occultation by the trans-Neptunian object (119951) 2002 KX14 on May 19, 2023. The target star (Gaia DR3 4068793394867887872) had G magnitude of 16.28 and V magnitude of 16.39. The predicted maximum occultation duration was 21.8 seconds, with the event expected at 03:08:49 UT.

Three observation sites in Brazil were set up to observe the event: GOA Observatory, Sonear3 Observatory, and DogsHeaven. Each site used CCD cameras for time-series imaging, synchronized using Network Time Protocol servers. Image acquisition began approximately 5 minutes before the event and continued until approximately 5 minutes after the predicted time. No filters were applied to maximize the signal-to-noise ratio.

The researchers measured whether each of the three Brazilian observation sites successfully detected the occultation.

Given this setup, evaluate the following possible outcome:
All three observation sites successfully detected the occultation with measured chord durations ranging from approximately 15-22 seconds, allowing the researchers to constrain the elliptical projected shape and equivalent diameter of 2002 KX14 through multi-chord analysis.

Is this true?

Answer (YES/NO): NO